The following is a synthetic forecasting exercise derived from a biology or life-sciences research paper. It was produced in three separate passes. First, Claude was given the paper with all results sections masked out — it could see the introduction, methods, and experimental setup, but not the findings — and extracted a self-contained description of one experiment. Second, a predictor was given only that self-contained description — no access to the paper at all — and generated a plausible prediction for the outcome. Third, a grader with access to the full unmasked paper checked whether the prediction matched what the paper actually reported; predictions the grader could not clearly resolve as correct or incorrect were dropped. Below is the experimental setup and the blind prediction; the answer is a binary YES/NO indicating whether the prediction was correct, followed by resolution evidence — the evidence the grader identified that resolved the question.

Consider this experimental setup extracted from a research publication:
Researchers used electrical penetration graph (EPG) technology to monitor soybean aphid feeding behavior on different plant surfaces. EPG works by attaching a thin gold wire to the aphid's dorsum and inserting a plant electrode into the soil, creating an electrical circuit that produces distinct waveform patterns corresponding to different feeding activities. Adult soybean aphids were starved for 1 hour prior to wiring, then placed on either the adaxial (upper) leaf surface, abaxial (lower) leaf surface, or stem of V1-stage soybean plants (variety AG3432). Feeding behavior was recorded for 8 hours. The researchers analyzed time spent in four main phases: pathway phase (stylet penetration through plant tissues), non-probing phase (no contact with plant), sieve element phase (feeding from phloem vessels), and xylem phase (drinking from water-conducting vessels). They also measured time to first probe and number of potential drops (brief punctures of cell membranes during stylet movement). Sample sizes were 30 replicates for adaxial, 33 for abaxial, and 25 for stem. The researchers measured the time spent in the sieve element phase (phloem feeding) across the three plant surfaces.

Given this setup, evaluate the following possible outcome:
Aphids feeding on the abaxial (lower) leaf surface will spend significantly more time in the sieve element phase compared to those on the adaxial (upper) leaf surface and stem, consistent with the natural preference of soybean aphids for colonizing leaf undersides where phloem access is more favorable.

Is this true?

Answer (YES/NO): NO